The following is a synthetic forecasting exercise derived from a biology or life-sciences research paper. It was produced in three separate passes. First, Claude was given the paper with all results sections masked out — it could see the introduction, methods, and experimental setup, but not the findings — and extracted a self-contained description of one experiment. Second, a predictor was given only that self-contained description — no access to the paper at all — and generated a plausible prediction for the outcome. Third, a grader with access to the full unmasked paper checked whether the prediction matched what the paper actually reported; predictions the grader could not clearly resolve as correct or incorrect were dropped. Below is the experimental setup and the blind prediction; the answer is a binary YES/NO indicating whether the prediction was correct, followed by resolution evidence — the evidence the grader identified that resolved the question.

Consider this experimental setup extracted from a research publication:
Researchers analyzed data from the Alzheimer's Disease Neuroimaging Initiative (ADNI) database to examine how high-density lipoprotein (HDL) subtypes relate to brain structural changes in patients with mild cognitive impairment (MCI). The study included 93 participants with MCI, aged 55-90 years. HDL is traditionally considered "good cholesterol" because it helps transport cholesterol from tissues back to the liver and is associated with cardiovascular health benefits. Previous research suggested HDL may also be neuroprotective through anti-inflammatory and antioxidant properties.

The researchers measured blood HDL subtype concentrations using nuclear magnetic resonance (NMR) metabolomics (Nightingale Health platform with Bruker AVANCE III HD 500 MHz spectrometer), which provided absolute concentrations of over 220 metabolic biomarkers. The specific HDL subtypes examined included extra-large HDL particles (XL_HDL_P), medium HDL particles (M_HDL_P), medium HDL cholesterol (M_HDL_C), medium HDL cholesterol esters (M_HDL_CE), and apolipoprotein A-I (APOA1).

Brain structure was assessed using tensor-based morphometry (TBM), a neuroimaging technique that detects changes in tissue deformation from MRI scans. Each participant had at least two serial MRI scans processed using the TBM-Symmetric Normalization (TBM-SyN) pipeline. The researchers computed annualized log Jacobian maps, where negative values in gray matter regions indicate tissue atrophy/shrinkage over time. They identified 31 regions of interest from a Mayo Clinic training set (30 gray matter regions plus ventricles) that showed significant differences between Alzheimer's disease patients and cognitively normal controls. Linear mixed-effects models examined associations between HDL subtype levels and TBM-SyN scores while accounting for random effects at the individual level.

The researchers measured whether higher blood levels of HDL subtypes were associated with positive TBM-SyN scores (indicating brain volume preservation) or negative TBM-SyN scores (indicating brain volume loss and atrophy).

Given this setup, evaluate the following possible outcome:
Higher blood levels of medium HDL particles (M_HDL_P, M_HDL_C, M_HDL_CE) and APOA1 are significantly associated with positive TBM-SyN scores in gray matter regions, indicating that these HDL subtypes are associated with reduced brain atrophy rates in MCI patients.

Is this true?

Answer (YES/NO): NO